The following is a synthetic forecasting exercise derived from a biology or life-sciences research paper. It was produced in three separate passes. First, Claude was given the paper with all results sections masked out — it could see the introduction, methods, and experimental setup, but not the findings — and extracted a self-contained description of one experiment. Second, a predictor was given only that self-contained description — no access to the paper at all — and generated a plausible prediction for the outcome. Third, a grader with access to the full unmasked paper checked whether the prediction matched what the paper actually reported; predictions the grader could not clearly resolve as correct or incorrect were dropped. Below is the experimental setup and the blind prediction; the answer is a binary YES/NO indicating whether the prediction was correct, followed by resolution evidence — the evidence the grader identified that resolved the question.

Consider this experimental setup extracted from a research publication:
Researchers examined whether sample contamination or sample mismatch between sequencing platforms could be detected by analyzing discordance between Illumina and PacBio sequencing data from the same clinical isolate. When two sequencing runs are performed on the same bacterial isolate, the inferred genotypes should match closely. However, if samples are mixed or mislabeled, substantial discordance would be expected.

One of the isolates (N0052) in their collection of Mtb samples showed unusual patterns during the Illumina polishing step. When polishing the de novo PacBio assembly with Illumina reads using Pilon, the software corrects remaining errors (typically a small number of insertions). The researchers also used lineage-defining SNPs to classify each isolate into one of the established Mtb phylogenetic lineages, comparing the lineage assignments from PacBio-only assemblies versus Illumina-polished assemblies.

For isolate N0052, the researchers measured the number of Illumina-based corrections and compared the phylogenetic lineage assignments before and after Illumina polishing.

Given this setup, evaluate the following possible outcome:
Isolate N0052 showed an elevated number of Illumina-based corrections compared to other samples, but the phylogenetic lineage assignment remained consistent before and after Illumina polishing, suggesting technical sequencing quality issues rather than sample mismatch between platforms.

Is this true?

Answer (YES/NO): NO